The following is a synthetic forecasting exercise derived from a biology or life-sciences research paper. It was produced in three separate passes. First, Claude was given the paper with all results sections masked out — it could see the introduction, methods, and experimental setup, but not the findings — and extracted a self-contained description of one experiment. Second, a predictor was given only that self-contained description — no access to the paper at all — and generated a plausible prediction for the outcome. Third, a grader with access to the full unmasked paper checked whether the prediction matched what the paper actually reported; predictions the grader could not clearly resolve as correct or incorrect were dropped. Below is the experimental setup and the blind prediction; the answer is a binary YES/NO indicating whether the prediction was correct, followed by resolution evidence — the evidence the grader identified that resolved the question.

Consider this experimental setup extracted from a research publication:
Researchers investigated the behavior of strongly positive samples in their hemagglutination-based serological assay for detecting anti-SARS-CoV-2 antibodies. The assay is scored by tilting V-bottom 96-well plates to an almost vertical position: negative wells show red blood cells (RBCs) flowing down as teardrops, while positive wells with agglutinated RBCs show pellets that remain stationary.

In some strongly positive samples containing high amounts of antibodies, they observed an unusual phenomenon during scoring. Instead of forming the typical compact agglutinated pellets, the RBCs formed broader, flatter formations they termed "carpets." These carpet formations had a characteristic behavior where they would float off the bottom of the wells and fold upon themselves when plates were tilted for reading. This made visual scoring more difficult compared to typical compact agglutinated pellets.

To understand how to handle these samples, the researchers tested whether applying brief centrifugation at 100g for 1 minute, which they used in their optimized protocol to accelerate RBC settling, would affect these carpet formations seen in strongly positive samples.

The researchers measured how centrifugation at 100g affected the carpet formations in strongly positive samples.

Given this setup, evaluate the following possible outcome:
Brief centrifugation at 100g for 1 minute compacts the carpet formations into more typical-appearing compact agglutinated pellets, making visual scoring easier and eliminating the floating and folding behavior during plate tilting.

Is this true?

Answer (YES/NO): YES